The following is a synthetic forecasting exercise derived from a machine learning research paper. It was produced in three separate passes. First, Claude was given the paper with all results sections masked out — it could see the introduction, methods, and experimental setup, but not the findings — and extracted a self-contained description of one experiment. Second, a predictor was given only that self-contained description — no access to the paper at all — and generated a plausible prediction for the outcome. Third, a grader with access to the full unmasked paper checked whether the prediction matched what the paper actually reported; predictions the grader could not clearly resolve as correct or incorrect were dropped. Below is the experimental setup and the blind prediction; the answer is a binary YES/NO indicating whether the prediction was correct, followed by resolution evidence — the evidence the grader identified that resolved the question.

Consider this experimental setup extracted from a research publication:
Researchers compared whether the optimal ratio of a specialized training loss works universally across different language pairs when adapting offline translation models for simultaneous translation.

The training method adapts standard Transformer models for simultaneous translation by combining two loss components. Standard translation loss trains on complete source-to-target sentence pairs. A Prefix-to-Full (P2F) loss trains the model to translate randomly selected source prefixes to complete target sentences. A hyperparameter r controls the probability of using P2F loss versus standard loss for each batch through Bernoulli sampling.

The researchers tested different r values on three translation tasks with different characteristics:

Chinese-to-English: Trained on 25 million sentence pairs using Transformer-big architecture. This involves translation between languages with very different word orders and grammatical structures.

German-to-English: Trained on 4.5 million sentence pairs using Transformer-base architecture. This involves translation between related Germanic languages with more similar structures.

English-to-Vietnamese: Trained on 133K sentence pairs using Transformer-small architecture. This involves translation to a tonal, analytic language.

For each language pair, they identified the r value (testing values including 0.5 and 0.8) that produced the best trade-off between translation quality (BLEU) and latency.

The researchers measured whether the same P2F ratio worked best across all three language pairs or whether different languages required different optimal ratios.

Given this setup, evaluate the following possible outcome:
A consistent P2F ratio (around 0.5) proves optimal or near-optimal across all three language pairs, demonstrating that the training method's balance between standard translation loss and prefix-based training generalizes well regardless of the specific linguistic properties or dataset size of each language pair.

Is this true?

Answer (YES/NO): NO